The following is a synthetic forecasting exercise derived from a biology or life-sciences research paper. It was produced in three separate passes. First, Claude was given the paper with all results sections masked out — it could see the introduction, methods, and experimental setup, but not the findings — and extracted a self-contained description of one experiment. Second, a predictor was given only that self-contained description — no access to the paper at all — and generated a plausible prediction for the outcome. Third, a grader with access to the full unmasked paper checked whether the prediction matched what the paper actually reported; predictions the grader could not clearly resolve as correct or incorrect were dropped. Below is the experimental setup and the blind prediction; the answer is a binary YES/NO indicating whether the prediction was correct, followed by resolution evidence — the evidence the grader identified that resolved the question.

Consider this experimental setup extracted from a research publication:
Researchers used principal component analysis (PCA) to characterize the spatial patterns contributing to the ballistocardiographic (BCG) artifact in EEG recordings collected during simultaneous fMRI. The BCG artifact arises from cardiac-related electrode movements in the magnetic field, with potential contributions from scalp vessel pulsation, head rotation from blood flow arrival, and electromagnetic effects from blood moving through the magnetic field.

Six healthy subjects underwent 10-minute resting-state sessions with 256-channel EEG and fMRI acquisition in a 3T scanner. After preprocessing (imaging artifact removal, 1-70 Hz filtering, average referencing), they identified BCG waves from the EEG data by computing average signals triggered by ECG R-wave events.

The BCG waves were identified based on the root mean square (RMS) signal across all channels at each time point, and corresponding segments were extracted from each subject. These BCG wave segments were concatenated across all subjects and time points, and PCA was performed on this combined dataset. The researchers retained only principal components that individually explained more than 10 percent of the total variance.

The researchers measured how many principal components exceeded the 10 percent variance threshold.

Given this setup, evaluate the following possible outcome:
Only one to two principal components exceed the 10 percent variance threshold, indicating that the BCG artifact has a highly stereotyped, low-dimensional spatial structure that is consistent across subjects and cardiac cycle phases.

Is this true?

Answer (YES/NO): YES